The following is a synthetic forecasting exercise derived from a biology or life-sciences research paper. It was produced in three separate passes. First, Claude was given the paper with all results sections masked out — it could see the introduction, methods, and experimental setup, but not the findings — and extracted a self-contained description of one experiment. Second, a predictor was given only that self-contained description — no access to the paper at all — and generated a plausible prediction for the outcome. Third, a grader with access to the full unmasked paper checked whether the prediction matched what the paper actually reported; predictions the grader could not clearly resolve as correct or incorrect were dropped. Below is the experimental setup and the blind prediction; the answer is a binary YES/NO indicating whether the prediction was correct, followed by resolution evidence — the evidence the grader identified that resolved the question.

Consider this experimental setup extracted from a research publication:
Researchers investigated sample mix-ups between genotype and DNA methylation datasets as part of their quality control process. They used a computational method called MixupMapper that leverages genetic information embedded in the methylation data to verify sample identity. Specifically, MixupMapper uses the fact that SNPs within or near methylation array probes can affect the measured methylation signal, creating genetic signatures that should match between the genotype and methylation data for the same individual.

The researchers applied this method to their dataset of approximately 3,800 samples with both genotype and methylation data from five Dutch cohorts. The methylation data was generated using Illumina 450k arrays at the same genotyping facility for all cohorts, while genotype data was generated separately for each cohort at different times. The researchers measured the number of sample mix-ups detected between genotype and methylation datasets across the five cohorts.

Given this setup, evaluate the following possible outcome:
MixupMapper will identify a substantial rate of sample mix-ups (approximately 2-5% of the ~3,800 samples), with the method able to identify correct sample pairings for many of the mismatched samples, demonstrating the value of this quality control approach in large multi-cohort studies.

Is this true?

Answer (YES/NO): YES